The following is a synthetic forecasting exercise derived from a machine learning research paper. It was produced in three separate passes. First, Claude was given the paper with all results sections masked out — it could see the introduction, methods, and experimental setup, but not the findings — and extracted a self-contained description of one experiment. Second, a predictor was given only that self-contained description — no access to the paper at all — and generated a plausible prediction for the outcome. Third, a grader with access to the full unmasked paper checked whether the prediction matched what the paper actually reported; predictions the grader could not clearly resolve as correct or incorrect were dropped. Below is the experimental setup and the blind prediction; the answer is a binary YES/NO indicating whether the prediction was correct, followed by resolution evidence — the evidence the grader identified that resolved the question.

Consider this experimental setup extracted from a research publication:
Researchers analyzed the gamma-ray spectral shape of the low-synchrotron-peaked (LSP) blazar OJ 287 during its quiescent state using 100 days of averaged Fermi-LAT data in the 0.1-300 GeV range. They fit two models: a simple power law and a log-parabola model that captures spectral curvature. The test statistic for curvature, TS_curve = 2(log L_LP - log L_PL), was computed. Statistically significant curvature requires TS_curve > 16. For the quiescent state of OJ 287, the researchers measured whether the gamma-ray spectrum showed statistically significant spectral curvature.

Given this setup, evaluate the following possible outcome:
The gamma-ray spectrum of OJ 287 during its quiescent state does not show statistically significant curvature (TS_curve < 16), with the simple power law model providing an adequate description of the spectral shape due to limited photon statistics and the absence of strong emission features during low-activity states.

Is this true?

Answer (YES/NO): YES